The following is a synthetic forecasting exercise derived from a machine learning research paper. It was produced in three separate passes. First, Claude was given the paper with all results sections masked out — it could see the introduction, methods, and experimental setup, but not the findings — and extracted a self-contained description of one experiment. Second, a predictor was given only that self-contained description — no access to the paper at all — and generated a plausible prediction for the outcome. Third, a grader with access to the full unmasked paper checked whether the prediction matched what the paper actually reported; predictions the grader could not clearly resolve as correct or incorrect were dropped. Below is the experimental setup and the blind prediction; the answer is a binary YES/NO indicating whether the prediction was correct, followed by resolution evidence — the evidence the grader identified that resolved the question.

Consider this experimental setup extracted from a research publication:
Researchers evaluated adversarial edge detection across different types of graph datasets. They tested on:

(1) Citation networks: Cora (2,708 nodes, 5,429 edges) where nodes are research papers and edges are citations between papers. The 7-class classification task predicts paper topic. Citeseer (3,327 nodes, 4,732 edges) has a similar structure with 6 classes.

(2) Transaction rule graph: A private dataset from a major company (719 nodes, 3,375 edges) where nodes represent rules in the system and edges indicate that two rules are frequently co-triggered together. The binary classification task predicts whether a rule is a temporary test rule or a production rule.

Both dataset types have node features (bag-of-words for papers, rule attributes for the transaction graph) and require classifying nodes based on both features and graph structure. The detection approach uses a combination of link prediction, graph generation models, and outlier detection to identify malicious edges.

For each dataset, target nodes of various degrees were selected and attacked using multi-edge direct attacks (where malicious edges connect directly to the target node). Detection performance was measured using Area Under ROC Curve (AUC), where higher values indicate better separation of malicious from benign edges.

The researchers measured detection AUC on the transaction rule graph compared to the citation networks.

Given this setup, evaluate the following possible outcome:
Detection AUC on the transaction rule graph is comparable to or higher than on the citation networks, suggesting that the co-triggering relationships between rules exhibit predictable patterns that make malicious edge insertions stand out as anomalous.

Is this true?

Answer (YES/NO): YES